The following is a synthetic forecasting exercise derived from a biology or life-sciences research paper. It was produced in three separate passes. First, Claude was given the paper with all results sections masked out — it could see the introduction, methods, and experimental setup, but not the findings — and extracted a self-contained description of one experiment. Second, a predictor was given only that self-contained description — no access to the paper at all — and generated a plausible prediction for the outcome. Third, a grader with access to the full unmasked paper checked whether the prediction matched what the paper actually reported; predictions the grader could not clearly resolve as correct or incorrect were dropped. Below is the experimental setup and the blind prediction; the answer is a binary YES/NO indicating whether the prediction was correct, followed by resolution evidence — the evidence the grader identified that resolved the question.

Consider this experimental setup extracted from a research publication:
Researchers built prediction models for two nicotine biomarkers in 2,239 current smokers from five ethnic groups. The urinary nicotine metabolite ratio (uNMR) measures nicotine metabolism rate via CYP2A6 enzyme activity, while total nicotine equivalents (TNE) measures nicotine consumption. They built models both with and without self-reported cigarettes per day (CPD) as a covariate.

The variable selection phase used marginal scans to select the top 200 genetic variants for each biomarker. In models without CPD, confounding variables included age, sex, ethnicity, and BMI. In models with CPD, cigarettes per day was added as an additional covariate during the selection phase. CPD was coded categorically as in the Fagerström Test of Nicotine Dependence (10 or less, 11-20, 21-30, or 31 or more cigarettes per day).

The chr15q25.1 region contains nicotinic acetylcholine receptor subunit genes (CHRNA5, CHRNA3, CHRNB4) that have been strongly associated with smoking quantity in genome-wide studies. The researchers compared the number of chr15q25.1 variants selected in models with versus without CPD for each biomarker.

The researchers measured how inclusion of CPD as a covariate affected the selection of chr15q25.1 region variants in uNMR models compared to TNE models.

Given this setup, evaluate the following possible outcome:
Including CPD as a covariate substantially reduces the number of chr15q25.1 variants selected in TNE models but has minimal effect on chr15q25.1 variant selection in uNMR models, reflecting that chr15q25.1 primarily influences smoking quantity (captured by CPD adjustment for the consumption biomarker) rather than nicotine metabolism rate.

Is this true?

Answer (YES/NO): YES